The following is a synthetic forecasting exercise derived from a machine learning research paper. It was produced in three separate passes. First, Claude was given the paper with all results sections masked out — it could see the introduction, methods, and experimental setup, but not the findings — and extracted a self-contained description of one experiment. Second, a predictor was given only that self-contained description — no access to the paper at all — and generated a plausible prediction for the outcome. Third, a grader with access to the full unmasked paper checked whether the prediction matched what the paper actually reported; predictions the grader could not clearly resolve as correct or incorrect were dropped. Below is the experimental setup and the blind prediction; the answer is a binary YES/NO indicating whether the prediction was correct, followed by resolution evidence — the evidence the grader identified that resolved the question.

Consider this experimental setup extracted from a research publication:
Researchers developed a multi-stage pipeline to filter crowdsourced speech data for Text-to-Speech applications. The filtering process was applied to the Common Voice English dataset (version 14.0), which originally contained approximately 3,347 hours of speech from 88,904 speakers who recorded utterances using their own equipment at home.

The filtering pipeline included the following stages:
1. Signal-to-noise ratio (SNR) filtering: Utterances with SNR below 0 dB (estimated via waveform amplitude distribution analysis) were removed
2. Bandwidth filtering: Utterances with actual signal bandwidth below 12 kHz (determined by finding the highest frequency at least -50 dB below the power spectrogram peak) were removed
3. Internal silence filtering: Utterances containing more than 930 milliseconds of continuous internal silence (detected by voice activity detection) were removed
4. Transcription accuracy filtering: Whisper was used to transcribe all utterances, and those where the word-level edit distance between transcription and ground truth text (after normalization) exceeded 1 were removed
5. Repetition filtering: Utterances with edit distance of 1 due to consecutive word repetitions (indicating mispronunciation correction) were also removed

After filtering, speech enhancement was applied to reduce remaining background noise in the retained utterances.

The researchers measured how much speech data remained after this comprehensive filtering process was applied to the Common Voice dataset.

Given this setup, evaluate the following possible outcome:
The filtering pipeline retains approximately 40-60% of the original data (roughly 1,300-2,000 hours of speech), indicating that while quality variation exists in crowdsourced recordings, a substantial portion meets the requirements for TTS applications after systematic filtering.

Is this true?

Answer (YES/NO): NO